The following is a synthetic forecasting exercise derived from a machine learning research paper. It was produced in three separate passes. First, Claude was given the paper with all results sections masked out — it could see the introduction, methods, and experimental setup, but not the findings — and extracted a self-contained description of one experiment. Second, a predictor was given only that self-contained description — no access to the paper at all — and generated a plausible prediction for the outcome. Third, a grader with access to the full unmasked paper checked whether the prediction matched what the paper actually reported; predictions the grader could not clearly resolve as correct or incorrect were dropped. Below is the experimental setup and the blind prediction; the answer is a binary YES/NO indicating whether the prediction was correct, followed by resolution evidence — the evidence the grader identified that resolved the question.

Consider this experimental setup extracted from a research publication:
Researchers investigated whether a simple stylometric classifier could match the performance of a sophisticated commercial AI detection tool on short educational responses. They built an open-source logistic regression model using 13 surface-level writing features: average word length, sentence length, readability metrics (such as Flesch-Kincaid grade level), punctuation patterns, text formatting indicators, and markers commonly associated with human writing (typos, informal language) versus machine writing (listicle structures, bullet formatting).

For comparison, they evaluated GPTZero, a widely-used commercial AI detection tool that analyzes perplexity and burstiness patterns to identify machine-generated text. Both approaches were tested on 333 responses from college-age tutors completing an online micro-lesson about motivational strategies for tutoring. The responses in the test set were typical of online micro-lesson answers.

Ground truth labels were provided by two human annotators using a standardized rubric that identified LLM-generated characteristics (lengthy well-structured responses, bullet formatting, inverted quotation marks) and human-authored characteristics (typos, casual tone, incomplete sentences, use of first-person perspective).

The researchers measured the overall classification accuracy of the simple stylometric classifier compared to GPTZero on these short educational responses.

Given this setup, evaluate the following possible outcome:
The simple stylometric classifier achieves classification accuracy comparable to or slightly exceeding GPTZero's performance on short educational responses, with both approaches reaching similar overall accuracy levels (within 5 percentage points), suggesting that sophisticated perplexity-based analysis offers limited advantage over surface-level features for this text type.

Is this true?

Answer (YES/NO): NO